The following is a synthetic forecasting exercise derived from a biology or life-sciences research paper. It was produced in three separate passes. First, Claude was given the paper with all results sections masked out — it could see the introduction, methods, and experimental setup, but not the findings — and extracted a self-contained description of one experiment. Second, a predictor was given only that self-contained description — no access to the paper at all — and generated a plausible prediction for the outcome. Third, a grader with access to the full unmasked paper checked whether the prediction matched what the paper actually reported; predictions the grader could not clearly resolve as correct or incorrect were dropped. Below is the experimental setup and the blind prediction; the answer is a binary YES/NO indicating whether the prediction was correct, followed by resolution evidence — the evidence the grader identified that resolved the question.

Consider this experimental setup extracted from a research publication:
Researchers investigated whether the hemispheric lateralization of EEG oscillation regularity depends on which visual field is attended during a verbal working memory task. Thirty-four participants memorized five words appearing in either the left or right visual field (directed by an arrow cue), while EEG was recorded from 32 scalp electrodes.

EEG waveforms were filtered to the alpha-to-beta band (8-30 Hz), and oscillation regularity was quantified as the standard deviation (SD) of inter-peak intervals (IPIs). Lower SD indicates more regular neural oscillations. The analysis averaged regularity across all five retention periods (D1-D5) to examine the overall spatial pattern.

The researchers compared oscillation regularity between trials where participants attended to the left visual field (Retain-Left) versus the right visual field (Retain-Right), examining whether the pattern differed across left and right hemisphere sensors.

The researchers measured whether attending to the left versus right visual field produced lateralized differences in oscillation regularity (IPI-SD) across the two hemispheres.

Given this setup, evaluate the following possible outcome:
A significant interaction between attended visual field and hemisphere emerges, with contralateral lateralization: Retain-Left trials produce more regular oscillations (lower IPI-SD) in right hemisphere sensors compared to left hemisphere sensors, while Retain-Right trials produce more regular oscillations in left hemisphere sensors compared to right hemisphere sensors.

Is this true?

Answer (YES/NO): YES